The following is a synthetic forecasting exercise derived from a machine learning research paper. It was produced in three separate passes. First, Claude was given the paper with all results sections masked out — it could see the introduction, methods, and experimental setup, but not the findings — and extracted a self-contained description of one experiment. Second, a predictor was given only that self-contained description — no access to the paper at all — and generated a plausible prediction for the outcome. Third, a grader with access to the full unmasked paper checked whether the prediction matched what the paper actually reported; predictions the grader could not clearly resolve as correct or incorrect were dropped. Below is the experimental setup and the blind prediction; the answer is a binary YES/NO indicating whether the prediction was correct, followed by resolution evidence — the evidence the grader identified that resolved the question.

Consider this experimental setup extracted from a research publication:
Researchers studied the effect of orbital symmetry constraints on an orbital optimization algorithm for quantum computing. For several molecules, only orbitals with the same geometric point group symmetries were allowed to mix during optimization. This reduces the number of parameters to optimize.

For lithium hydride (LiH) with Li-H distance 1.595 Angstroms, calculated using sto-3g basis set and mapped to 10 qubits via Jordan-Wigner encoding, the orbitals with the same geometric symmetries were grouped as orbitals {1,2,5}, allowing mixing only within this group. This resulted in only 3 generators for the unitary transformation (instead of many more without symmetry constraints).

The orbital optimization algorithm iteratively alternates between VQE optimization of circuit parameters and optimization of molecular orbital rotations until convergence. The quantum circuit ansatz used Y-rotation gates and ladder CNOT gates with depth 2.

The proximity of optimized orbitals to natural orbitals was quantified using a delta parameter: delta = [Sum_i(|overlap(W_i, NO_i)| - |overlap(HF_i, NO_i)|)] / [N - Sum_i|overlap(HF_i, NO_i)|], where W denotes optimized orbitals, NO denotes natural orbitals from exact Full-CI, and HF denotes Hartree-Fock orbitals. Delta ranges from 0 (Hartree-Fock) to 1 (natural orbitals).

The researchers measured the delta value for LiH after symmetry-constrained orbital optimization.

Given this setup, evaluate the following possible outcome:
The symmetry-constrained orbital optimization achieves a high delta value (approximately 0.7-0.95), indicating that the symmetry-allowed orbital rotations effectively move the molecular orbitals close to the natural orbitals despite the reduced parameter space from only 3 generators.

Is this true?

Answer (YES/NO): NO